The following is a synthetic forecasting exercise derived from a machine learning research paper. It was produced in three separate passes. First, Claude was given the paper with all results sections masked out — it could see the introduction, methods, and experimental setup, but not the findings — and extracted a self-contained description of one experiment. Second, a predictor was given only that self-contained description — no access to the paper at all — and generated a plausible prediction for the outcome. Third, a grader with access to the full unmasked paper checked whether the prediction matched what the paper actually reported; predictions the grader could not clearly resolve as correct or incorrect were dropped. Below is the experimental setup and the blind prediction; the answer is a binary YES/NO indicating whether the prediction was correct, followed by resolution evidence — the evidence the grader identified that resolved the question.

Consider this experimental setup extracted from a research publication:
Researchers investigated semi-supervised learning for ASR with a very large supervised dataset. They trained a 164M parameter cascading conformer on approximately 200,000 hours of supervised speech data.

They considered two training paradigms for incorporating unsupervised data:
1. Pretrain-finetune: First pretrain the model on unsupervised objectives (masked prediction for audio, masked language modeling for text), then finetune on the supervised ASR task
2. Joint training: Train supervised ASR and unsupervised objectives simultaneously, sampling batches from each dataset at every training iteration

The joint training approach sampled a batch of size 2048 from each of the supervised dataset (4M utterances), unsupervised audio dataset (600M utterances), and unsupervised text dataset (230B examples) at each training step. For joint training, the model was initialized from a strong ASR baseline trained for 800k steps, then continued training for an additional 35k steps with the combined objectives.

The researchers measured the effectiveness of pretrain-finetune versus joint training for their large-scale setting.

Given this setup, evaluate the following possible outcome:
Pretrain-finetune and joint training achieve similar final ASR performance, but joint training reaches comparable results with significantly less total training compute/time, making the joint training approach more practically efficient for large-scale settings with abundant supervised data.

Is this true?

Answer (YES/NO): NO